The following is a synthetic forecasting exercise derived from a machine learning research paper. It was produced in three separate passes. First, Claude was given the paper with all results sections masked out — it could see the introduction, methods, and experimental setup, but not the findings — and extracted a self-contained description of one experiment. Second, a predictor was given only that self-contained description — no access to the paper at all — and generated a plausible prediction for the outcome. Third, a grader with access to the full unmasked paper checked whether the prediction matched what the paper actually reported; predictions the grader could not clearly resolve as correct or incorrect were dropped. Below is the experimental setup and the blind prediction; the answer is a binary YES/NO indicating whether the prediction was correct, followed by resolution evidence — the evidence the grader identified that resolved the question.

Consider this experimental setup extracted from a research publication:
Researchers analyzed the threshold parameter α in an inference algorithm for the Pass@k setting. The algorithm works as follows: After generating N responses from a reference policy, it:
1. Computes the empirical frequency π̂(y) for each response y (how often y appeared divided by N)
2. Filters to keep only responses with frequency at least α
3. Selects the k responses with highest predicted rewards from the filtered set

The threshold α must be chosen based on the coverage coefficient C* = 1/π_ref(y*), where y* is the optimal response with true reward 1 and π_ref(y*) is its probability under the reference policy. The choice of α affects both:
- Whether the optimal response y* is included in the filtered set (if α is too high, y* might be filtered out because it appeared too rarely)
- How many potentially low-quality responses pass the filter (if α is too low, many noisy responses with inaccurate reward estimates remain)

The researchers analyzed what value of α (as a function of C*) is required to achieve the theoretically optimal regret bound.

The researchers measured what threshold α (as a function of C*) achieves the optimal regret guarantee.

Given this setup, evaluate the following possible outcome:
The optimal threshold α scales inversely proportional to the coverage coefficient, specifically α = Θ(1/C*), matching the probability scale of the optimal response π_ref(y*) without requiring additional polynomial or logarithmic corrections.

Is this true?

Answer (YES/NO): YES